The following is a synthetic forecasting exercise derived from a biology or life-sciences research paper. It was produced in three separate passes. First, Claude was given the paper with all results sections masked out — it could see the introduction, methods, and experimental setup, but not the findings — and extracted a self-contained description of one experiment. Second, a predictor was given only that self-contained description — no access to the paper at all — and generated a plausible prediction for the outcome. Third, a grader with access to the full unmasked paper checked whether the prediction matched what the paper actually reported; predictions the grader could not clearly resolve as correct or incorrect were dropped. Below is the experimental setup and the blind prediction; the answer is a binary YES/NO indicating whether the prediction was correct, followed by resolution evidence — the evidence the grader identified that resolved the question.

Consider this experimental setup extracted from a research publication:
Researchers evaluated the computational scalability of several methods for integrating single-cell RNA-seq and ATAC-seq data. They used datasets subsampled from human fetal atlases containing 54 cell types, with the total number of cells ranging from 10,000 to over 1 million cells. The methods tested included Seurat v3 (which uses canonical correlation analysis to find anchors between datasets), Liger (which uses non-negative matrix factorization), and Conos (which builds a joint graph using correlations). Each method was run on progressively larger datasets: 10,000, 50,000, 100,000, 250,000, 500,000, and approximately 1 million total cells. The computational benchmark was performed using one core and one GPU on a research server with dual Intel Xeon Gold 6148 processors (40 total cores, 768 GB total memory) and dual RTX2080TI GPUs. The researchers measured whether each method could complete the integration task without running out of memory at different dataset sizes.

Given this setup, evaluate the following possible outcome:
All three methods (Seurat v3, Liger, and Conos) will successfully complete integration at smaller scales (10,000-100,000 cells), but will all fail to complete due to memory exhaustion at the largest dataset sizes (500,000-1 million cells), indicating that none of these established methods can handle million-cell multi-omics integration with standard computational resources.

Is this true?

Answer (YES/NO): NO